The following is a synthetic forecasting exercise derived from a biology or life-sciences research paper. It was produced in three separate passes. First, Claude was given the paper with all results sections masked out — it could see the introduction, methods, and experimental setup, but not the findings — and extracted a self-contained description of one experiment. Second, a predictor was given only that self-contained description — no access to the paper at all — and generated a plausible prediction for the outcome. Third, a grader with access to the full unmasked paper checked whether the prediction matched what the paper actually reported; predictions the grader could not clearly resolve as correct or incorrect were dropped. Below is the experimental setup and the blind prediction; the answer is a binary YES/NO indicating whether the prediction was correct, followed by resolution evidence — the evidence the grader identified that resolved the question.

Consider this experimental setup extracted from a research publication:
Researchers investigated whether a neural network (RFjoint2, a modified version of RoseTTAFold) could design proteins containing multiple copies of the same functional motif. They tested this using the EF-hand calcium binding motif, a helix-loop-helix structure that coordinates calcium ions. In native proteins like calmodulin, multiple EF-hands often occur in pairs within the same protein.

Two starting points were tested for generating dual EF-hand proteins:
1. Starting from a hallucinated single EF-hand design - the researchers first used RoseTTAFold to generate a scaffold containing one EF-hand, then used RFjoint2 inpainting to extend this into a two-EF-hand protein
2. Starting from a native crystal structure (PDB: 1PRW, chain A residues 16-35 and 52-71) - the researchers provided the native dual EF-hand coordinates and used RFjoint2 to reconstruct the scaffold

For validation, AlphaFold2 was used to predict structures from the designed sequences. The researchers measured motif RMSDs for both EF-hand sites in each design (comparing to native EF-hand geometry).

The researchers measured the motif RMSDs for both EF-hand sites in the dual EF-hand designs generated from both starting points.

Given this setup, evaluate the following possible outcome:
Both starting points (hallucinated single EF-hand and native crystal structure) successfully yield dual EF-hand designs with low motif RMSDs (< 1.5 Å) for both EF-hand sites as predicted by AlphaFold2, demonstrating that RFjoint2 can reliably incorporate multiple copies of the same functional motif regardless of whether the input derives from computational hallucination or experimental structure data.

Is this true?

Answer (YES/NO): YES